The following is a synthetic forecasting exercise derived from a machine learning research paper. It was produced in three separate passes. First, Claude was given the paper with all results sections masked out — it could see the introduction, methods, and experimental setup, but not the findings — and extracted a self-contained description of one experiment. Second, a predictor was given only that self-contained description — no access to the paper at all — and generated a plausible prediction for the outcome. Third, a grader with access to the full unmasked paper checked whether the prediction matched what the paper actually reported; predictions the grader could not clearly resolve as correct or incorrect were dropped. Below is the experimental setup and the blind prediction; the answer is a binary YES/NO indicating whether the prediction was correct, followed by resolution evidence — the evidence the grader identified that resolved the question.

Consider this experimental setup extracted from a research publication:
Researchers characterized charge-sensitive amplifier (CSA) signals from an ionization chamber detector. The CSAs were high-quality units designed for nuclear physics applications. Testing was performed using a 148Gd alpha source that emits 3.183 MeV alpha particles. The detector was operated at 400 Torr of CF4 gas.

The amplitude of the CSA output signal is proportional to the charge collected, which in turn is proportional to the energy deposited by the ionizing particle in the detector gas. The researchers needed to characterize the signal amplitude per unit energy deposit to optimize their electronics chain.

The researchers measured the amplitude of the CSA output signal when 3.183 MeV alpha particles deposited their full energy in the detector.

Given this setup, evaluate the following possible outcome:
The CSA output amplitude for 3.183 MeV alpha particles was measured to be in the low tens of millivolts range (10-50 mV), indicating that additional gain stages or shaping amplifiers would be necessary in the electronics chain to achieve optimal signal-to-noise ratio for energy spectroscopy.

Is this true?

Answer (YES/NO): NO